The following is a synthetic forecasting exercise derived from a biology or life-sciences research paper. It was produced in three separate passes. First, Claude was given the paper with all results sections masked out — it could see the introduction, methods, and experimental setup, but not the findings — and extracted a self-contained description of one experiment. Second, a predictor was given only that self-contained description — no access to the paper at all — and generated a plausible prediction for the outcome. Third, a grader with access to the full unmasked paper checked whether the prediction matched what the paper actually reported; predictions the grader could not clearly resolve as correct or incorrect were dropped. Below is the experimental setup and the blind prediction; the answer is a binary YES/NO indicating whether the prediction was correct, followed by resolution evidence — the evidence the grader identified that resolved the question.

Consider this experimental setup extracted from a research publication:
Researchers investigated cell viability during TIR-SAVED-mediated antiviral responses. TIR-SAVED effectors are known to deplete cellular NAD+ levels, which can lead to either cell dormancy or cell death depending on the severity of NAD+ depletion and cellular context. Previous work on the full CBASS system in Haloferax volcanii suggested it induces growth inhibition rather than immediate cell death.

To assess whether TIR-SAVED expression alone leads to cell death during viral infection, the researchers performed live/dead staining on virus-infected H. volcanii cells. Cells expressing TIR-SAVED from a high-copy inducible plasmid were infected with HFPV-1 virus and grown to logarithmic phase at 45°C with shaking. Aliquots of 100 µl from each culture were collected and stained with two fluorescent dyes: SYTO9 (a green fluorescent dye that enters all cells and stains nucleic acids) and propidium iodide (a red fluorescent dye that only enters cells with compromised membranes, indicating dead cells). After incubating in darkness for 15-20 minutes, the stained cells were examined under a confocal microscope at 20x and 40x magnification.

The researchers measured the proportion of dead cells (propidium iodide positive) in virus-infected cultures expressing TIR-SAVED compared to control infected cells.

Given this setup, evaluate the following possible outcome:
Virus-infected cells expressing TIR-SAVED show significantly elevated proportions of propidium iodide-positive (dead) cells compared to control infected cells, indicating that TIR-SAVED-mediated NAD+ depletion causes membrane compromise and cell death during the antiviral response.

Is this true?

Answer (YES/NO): NO